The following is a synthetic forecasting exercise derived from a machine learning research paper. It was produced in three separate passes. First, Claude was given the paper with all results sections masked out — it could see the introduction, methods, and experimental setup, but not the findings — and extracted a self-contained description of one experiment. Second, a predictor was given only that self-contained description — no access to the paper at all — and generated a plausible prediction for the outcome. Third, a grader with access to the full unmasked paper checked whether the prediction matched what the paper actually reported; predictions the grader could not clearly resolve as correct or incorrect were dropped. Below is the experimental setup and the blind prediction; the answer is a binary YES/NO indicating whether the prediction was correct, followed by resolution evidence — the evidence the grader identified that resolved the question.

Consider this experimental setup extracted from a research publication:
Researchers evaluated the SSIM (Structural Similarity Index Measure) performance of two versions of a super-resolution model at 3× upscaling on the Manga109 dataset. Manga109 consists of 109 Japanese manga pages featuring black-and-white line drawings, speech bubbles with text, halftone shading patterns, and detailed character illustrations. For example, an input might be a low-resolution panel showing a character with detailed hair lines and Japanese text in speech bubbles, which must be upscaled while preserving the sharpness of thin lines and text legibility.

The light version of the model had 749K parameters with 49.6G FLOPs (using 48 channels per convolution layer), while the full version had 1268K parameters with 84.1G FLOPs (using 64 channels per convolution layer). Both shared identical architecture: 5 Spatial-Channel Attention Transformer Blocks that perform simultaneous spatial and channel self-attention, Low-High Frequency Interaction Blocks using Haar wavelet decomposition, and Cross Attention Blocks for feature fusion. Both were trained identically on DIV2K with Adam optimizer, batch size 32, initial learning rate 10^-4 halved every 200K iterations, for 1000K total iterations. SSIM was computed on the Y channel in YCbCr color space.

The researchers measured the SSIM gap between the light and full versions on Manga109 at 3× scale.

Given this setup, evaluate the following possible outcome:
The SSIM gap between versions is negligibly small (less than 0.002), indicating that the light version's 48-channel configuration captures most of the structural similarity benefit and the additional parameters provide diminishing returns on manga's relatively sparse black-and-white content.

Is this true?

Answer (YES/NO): YES